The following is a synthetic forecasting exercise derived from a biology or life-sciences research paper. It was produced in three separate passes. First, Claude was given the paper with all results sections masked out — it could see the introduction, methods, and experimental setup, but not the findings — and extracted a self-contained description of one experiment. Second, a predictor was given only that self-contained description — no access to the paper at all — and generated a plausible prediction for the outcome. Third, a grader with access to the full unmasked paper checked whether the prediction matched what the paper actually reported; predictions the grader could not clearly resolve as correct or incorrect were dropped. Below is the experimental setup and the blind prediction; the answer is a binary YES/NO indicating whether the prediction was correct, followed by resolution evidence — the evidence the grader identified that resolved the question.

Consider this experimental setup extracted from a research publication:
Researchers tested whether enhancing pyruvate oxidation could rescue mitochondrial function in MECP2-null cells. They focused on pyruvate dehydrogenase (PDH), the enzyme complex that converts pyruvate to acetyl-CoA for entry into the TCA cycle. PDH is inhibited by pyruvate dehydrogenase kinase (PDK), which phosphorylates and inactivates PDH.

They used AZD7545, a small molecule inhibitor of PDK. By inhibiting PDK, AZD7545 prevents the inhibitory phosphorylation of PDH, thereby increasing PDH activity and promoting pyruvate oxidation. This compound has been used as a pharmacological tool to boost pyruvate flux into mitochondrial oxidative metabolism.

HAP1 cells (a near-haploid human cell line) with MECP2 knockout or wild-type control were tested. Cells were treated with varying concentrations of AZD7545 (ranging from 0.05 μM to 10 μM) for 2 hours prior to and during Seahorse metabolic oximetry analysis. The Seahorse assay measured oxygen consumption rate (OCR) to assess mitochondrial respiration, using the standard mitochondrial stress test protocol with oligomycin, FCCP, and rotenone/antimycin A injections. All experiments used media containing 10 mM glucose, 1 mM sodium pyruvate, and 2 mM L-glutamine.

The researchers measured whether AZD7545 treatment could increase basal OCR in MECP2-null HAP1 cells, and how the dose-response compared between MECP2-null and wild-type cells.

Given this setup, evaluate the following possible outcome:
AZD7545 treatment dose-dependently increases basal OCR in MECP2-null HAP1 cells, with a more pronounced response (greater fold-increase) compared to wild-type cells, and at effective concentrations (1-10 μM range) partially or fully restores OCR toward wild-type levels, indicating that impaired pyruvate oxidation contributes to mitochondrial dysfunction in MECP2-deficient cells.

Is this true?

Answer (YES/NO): NO